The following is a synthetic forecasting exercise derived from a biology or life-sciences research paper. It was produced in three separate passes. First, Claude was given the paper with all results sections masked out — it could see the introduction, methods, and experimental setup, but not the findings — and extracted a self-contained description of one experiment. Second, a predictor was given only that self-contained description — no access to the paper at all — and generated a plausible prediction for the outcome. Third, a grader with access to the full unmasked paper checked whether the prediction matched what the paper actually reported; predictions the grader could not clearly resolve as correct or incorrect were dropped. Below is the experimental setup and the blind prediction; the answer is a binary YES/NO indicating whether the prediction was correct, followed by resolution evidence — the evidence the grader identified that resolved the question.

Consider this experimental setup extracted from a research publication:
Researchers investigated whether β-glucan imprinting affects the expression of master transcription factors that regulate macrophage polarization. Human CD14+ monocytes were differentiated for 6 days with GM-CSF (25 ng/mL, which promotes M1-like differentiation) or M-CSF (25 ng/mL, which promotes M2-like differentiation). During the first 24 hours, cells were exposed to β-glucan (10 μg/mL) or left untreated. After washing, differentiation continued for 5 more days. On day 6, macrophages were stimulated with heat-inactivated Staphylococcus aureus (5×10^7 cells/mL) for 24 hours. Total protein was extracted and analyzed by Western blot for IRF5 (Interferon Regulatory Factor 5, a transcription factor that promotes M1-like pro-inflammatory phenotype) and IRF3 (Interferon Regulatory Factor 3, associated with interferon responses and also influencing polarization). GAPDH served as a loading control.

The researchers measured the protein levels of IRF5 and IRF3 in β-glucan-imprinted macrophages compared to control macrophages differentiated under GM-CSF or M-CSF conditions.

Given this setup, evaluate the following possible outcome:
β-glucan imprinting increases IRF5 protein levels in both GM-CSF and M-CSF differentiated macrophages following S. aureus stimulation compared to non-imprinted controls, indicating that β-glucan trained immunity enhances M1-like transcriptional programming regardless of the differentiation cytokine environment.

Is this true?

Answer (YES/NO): NO